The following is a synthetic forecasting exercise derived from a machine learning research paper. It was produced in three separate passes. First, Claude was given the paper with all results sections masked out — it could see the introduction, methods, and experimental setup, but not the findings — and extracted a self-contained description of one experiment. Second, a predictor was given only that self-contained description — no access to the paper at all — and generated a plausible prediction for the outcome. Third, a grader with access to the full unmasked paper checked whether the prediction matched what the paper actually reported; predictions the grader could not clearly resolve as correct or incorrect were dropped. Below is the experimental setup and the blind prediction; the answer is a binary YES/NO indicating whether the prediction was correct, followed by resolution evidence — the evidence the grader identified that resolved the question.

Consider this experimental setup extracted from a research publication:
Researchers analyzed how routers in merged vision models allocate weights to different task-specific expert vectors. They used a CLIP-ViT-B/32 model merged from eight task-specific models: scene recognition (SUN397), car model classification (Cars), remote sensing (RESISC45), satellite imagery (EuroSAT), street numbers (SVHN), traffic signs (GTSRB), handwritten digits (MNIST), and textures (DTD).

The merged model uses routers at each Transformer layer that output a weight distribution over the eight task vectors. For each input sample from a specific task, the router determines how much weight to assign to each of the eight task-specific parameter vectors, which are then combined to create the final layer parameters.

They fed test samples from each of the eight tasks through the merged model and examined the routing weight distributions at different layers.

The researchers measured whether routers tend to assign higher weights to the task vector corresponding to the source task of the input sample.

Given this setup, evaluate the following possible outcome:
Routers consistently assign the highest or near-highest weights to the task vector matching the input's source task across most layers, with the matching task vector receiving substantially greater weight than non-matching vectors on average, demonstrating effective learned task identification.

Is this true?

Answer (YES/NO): NO